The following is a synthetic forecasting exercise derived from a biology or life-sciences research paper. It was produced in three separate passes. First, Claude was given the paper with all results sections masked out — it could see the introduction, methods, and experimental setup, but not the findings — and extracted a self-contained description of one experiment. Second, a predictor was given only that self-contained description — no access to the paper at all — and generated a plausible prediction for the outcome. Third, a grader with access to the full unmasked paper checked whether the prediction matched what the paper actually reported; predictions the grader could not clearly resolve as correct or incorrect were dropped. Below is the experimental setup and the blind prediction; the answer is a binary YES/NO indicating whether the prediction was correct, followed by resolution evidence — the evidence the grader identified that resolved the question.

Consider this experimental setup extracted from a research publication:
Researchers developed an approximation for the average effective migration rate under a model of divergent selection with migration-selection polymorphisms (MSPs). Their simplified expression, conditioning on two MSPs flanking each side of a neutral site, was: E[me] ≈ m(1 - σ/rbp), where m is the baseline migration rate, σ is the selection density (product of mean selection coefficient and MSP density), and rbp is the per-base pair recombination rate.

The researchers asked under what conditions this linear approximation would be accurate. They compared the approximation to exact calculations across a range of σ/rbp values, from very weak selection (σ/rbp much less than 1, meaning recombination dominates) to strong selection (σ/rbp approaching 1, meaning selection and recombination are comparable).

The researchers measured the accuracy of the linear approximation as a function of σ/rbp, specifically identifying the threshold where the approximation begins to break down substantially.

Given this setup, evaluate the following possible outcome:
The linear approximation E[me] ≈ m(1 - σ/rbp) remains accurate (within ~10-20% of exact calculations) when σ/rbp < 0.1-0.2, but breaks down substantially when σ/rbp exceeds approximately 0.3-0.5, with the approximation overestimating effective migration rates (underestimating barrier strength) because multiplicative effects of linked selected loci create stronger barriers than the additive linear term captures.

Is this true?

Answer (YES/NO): NO